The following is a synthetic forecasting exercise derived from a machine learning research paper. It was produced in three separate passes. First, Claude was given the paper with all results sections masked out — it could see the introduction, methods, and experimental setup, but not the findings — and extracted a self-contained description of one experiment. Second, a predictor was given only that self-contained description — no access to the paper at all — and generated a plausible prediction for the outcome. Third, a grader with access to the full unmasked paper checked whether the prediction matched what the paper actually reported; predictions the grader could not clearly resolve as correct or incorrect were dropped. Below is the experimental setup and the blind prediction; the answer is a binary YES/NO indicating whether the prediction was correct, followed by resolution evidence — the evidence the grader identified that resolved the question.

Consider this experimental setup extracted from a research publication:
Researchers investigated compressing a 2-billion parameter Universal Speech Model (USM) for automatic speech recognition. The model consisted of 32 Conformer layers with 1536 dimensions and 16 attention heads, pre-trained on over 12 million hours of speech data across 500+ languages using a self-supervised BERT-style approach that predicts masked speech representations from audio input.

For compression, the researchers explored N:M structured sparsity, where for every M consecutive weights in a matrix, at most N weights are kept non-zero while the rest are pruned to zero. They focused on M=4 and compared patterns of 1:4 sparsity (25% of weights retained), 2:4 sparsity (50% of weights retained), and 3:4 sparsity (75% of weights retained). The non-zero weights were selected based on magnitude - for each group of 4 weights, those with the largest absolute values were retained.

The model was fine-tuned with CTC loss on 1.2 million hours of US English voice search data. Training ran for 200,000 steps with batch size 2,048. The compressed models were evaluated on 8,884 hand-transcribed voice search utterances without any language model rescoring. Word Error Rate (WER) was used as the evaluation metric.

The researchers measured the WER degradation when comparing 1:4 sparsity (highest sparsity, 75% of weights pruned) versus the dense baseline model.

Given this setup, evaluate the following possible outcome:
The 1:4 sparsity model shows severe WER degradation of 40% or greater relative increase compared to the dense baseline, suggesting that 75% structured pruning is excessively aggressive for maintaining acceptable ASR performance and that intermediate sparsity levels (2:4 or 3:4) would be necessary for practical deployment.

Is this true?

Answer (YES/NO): YES